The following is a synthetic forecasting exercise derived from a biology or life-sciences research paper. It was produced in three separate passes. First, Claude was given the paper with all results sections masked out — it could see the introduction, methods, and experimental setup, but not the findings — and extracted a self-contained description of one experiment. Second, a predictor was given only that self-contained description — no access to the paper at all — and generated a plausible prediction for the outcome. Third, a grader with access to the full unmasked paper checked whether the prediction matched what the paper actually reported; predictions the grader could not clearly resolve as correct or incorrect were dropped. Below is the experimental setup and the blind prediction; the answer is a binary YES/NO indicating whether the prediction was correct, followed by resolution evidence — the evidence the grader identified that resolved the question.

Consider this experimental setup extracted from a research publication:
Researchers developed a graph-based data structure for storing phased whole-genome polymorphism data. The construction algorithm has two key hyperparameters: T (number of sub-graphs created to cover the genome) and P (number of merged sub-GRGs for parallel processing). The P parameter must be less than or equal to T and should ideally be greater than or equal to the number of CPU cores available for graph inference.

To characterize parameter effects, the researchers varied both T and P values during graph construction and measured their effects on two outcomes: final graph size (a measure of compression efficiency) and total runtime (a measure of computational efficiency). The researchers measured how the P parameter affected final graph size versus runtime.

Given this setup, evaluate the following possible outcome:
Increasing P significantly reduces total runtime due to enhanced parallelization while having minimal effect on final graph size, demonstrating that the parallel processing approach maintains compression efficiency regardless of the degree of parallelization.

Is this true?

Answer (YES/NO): YES